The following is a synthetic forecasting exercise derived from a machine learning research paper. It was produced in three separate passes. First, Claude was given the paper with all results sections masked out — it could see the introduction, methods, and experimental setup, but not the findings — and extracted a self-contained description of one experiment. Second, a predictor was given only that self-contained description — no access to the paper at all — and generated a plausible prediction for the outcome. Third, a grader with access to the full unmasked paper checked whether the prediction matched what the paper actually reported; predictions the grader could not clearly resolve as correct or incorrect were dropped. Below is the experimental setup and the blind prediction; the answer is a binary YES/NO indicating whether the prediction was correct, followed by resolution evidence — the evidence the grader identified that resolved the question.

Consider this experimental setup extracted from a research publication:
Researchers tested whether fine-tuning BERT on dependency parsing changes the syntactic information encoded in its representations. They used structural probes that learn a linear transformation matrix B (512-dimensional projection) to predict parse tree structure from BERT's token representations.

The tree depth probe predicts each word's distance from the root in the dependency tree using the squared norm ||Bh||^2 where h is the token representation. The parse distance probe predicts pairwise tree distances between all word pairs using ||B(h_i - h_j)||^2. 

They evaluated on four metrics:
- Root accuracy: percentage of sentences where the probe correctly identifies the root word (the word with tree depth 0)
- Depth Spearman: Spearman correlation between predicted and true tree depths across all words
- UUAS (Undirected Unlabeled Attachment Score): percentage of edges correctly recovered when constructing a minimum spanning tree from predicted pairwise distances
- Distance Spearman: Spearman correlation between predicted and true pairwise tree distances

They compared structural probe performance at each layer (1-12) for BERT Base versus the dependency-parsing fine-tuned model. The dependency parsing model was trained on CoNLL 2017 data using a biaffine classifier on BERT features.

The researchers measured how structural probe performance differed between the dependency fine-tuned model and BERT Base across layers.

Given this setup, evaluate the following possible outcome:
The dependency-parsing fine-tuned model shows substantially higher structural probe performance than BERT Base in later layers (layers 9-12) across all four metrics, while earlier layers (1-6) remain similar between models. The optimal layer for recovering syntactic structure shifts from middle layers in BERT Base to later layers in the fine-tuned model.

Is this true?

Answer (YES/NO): NO